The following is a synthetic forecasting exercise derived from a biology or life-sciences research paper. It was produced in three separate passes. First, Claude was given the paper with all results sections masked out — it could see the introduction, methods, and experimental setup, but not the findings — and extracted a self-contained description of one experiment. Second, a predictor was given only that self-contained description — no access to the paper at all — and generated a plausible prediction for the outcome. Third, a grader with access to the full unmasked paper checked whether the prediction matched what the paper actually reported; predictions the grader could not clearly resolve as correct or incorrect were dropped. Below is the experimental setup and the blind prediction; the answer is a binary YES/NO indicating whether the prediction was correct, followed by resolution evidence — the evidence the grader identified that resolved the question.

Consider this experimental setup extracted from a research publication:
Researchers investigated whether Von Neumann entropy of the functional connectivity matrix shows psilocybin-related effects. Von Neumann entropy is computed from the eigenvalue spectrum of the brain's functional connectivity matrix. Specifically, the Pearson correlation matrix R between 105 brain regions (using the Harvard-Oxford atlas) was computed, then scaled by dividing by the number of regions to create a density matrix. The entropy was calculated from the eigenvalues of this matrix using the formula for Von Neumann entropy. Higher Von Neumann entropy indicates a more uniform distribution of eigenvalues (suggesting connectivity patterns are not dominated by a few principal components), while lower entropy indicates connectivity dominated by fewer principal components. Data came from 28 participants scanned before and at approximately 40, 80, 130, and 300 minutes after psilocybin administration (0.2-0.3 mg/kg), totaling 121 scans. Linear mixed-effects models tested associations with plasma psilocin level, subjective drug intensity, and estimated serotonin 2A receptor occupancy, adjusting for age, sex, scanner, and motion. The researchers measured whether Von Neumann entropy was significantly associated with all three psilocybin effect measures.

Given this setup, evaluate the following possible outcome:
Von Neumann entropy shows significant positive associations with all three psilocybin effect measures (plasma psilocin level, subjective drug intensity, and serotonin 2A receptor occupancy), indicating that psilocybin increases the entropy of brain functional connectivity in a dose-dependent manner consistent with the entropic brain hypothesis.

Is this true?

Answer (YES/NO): NO